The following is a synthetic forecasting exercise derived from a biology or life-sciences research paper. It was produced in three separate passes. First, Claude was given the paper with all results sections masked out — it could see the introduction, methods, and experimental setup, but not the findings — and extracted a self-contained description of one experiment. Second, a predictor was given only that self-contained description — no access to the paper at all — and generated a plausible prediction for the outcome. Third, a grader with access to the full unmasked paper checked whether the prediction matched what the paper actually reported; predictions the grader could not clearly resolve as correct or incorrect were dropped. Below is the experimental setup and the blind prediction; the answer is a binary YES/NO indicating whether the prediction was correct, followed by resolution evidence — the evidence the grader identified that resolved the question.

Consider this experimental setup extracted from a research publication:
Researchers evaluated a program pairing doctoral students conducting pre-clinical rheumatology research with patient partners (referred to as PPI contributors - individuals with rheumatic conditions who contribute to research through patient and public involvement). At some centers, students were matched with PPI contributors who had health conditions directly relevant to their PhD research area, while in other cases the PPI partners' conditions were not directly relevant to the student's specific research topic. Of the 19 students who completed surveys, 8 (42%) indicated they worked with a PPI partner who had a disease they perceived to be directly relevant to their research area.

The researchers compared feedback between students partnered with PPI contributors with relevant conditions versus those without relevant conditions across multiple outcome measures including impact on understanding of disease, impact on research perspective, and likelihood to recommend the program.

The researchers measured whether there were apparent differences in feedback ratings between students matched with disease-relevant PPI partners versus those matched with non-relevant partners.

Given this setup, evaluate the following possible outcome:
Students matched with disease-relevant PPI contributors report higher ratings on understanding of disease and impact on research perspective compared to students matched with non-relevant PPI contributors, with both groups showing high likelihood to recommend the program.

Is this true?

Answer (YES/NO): NO